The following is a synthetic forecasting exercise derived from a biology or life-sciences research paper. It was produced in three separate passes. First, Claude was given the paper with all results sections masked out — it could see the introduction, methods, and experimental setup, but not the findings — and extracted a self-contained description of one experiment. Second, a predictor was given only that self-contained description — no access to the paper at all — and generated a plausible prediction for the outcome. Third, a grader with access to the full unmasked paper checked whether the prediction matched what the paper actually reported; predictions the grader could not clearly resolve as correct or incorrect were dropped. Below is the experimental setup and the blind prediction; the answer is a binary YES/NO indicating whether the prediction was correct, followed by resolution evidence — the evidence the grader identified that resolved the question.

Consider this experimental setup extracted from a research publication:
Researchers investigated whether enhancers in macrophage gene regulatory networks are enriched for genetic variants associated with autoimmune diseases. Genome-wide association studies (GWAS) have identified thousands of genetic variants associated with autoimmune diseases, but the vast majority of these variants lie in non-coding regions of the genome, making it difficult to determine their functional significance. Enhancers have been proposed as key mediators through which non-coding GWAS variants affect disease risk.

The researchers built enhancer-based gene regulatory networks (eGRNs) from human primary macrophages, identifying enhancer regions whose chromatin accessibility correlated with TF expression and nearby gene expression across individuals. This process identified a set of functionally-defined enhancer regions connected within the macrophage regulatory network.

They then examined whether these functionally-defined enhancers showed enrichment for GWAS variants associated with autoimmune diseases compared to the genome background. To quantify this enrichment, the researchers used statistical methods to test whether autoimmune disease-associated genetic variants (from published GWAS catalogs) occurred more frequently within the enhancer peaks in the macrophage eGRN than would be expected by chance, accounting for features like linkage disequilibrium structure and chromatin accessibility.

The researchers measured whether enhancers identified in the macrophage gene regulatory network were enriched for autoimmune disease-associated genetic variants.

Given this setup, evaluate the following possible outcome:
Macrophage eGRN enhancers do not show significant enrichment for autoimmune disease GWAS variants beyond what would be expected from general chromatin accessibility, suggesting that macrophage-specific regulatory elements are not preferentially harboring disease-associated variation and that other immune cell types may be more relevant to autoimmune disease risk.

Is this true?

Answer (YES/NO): NO